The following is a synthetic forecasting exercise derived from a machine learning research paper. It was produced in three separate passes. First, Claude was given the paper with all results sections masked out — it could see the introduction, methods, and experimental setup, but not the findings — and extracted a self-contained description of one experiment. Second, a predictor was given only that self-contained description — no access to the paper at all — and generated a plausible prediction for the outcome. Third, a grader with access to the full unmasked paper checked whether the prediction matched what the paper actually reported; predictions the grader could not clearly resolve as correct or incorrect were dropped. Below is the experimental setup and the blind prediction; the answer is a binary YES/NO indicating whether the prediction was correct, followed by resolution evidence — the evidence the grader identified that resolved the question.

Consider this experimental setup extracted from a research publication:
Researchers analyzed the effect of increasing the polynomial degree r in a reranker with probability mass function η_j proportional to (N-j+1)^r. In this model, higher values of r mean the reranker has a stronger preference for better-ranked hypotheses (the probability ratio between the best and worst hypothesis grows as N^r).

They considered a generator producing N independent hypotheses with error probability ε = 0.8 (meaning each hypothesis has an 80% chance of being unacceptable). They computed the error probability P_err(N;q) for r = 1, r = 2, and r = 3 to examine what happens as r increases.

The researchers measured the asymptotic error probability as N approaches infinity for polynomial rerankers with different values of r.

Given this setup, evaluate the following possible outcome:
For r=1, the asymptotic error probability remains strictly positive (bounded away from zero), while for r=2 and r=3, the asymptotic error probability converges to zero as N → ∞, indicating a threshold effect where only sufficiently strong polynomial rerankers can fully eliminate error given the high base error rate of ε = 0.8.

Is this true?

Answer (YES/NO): NO